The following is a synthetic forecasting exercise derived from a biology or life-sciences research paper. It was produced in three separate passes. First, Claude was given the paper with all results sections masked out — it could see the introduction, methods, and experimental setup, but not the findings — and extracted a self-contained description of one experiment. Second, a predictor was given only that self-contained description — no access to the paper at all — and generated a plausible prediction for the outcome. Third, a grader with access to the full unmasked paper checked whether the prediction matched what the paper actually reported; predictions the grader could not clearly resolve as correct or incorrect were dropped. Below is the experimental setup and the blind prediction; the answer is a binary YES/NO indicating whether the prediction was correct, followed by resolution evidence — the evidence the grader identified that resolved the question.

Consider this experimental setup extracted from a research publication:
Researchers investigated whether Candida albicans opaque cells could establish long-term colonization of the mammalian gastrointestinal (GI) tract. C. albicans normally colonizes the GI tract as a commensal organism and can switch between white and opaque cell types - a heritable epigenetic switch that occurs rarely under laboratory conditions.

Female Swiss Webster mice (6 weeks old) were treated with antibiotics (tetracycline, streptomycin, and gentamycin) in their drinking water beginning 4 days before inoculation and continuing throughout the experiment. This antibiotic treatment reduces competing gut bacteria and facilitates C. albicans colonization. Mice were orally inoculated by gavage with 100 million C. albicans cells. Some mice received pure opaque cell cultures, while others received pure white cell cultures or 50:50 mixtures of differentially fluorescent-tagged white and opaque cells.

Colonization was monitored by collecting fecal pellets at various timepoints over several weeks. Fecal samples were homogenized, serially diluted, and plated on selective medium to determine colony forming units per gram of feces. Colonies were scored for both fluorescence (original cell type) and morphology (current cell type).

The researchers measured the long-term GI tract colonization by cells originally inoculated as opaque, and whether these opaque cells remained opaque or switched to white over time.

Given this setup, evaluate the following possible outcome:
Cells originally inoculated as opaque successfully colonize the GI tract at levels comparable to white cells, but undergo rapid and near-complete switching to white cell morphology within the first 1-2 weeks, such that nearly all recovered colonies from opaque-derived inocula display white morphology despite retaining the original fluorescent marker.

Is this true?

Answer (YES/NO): NO